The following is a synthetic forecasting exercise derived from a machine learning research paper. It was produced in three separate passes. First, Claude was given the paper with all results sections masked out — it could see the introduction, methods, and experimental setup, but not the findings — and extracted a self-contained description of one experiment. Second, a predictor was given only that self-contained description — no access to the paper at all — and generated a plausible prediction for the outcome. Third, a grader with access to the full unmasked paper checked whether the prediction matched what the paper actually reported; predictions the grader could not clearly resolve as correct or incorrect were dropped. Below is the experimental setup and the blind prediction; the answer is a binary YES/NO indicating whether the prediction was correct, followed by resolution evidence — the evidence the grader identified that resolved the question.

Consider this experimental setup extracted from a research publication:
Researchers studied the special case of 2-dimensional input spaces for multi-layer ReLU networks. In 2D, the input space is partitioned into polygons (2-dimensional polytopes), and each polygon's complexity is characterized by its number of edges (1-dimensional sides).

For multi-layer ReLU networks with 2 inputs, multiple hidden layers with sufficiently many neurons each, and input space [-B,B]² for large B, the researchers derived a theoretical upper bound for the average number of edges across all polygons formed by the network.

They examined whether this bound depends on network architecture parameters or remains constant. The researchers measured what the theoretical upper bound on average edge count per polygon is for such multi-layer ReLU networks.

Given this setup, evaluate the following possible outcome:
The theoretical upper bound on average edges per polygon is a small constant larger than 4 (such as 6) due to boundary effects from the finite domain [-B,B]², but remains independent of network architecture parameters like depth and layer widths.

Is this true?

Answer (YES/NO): NO